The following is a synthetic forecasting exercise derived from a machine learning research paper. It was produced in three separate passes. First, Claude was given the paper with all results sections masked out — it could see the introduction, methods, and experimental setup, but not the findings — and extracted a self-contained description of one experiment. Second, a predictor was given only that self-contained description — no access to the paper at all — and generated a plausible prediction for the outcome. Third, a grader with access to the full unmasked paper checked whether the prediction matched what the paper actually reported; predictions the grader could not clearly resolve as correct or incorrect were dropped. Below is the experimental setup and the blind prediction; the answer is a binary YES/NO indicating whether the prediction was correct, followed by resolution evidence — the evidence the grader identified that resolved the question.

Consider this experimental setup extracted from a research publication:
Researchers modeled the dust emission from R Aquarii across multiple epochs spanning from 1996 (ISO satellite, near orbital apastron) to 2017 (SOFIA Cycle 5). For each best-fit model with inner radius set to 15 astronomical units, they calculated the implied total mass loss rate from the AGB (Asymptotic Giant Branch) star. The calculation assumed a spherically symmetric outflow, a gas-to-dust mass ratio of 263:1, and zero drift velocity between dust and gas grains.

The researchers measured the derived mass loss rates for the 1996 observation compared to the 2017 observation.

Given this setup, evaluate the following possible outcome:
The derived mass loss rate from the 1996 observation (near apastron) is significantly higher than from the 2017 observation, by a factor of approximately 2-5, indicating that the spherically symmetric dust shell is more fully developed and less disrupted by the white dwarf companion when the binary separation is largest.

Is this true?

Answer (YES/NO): YES